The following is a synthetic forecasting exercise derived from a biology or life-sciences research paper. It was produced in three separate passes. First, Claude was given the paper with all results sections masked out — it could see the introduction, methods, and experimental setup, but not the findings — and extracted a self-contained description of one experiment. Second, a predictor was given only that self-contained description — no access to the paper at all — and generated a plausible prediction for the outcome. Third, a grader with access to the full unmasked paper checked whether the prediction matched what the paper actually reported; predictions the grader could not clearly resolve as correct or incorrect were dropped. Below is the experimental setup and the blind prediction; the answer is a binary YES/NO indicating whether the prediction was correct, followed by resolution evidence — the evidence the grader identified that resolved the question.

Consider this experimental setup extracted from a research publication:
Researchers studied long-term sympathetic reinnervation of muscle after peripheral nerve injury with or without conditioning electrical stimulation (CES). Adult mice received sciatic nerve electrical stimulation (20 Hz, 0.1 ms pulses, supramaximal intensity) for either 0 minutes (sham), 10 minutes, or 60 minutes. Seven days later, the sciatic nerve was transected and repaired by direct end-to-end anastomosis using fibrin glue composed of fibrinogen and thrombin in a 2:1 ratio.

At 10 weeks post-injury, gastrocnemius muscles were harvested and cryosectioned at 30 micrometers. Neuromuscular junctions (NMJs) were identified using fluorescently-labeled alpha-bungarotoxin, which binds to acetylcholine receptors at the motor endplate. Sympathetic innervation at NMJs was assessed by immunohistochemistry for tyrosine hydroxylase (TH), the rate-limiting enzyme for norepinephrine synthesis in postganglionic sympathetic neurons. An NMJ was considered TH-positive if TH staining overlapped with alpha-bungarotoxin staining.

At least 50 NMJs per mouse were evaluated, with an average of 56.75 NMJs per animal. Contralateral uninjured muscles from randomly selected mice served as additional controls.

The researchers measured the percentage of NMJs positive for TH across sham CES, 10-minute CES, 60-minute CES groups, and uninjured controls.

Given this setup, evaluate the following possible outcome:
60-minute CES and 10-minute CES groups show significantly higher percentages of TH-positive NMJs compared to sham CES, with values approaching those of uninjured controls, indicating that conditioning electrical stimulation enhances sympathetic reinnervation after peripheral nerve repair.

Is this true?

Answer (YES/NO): NO